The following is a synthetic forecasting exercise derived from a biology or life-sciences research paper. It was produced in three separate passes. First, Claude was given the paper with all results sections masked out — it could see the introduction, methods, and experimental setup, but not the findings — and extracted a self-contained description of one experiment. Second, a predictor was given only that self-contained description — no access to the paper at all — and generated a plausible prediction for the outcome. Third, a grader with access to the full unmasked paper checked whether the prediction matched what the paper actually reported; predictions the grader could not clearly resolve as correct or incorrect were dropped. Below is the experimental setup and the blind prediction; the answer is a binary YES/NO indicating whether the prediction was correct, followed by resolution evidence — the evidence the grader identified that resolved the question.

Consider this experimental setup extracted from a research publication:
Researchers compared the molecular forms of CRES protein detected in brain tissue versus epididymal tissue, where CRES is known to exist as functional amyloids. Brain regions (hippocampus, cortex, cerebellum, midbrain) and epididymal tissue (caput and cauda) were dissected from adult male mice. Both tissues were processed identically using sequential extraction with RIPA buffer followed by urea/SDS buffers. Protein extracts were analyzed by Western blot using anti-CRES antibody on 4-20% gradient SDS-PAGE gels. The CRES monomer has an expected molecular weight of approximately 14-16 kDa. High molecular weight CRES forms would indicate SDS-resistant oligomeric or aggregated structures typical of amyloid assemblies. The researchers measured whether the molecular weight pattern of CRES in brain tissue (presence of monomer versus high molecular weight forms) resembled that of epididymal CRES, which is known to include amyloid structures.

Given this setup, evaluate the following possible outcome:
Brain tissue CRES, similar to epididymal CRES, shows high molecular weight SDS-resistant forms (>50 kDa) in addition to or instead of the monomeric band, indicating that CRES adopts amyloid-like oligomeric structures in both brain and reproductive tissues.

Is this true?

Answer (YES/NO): YES